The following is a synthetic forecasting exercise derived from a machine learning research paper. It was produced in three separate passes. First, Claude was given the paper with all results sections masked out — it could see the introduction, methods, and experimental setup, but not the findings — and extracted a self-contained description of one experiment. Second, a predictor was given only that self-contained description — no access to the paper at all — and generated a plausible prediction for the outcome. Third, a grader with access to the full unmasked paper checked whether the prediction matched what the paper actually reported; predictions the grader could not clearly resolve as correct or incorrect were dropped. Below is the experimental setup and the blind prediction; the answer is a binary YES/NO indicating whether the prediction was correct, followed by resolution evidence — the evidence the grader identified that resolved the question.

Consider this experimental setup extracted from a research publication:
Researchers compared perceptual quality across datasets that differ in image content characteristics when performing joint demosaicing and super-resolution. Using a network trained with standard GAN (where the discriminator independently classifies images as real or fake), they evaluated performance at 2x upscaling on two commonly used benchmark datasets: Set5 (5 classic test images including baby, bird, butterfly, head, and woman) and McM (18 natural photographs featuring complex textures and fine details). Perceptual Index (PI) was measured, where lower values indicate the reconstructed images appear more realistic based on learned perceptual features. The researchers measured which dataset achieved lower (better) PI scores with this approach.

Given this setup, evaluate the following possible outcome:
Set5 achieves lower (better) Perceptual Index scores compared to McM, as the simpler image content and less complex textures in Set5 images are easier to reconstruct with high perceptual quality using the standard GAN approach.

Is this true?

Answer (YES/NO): NO